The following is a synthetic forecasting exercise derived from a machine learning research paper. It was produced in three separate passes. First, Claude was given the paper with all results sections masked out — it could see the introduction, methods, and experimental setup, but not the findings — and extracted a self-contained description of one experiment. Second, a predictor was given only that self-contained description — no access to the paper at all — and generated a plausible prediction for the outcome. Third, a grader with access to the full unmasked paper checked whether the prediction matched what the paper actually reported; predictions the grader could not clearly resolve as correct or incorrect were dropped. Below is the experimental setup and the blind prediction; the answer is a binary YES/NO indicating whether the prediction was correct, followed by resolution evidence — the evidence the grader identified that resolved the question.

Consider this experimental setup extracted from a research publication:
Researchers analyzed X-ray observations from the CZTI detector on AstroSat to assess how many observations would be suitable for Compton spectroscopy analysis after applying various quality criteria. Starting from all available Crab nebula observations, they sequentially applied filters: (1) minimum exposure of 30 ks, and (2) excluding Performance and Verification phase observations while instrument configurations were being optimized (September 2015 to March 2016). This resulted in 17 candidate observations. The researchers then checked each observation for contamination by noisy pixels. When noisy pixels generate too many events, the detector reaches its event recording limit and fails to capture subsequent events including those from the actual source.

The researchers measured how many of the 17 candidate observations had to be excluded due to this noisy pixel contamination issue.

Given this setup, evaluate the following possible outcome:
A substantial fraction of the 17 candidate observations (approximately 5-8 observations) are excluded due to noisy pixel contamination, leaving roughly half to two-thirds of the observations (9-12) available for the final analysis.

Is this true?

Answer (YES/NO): NO